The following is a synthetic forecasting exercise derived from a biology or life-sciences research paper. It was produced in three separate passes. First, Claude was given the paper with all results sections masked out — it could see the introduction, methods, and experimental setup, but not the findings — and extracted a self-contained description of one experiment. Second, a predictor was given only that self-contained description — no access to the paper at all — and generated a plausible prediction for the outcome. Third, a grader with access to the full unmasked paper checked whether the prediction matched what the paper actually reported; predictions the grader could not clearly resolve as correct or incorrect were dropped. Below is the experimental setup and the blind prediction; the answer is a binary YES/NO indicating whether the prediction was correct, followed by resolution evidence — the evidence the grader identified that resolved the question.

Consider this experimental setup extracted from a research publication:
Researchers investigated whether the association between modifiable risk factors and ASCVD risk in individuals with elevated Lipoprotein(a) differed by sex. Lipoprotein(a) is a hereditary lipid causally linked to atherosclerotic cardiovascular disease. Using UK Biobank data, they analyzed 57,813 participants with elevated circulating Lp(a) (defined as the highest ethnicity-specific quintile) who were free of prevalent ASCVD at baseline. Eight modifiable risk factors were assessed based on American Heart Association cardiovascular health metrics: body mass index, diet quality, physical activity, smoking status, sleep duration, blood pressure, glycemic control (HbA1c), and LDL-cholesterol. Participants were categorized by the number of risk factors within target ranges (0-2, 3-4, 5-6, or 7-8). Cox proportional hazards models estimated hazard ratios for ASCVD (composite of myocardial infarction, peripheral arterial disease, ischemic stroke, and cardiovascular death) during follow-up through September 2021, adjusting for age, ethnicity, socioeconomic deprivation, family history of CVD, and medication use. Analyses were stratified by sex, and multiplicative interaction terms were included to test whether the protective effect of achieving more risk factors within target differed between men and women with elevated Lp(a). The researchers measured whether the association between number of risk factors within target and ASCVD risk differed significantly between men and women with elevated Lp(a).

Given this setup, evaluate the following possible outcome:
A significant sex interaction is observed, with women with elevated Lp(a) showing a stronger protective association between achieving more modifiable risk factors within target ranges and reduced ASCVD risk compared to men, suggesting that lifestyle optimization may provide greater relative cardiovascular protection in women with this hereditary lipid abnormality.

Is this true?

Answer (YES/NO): NO